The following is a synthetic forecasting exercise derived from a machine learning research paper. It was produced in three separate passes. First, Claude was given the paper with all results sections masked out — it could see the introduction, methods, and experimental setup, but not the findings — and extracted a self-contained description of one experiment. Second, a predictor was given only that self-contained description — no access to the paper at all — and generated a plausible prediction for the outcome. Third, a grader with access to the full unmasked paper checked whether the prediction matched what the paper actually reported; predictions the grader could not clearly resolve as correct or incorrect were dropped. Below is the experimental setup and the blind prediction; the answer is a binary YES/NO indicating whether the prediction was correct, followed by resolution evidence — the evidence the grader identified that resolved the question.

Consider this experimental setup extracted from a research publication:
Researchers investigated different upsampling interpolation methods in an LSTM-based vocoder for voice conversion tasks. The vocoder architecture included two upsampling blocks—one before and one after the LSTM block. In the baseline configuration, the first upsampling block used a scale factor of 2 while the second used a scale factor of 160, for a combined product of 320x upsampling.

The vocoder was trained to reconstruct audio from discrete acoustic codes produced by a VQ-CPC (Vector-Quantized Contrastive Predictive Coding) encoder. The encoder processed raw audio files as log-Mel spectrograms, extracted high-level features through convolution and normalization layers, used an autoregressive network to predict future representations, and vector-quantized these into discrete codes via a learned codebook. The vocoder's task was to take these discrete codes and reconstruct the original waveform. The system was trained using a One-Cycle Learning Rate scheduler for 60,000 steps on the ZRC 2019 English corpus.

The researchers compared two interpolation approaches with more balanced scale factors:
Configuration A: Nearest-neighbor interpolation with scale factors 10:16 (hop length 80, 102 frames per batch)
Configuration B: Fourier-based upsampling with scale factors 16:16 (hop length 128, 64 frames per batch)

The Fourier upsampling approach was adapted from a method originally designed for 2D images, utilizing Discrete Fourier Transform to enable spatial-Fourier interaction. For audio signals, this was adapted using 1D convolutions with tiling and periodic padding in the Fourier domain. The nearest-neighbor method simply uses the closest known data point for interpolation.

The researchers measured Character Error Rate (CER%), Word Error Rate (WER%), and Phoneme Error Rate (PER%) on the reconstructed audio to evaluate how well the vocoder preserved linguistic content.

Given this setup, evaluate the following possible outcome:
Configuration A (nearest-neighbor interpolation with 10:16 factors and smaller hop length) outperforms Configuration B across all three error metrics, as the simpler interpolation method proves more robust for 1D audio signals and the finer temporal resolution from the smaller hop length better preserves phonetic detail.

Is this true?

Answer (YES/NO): NO